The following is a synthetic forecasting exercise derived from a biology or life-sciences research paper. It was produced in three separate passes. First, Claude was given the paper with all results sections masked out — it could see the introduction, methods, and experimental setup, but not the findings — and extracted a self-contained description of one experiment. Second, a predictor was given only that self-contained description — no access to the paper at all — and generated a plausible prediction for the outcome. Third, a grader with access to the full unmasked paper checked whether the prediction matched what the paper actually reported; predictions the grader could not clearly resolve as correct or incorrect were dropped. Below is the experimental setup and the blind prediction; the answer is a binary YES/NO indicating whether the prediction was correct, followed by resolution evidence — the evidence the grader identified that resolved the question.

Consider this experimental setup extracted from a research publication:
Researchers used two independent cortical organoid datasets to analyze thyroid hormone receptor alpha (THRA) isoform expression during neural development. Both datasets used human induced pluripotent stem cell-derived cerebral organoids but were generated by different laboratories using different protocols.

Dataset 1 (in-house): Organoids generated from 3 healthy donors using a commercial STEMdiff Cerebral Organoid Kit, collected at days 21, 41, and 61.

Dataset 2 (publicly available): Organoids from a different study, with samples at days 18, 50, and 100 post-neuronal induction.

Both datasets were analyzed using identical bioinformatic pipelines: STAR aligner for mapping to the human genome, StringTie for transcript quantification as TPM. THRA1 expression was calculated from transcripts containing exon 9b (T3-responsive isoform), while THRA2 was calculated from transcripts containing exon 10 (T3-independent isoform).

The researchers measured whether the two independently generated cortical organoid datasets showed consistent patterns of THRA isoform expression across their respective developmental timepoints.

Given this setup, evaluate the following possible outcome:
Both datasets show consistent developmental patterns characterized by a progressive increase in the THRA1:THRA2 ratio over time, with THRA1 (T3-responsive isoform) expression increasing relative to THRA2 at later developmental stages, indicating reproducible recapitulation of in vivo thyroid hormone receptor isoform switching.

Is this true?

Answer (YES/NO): NO